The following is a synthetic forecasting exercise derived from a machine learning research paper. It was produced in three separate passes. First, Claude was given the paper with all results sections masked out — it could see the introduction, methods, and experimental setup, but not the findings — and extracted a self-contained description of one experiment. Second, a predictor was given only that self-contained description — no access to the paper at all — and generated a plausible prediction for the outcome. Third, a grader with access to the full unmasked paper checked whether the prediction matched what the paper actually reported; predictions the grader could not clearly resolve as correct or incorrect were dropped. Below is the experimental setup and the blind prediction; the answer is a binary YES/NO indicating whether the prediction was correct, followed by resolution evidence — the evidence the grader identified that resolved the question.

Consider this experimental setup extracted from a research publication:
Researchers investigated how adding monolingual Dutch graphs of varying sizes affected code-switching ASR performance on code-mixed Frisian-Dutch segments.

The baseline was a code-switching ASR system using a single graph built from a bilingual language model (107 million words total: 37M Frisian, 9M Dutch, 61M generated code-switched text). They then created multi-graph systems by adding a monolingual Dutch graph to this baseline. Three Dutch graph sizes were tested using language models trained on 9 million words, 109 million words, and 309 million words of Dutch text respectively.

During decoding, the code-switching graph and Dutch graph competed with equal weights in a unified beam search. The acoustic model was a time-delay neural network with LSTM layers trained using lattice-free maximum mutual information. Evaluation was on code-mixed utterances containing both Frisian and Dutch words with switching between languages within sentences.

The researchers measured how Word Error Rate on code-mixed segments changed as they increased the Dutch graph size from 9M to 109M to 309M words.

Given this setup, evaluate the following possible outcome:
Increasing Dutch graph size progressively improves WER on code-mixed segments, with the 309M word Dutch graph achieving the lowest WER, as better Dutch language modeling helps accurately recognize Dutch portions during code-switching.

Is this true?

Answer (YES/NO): NO